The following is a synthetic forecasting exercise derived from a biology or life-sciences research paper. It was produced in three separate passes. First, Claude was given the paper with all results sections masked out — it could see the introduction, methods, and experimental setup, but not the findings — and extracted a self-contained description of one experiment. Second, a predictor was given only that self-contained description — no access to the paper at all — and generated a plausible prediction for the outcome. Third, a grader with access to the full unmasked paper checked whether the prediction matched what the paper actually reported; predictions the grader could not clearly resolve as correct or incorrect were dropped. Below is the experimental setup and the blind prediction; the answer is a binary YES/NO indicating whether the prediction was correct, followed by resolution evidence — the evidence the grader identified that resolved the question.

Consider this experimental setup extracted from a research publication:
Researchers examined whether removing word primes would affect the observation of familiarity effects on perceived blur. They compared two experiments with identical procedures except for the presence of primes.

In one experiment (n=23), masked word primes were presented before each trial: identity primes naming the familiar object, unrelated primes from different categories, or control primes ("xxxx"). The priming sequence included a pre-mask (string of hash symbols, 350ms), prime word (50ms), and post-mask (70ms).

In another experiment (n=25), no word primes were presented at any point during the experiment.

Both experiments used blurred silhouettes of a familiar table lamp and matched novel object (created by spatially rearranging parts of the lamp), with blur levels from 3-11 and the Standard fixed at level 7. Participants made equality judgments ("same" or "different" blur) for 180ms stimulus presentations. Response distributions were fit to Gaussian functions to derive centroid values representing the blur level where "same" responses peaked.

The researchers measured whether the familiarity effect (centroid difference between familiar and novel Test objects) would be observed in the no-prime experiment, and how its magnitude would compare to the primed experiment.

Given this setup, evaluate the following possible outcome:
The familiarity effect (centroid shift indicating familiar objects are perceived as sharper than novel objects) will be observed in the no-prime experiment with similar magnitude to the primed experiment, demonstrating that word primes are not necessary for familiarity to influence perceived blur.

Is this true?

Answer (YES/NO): YES